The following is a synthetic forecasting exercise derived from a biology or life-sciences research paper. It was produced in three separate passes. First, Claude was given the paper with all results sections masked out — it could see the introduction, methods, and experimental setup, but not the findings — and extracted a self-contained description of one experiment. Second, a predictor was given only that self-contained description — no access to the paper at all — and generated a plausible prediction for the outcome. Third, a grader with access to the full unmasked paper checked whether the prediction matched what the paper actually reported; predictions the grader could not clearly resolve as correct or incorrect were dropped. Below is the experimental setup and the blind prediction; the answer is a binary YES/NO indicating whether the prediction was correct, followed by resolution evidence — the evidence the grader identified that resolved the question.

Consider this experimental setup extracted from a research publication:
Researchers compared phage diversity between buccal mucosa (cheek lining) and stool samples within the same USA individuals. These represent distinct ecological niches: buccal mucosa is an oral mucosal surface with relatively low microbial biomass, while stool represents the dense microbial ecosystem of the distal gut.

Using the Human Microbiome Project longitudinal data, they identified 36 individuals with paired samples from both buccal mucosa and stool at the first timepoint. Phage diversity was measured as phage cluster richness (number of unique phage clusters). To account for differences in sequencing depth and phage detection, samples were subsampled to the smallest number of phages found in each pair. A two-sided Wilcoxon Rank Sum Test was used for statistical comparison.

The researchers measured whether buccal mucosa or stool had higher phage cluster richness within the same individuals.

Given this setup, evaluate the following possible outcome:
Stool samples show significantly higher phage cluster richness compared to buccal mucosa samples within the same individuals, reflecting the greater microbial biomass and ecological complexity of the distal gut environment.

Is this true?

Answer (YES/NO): YES